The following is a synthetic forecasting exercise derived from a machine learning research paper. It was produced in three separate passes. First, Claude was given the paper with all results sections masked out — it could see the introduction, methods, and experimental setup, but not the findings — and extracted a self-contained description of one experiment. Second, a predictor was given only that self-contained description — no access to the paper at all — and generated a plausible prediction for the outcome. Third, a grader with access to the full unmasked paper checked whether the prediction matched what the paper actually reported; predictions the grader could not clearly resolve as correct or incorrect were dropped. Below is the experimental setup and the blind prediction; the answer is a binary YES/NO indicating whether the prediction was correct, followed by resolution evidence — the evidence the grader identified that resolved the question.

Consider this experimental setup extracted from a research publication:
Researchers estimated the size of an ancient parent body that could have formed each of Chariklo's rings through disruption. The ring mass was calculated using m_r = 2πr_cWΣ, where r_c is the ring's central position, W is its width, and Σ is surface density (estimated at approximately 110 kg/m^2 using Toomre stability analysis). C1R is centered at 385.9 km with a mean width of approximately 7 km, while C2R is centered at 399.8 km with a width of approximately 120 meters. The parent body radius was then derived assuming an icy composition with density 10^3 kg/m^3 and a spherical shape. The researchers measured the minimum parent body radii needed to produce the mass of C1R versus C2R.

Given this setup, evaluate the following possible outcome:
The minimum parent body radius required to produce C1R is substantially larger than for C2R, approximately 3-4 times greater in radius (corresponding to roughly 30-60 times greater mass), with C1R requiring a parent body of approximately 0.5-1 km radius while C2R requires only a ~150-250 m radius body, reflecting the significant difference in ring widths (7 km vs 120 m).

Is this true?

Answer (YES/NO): YES